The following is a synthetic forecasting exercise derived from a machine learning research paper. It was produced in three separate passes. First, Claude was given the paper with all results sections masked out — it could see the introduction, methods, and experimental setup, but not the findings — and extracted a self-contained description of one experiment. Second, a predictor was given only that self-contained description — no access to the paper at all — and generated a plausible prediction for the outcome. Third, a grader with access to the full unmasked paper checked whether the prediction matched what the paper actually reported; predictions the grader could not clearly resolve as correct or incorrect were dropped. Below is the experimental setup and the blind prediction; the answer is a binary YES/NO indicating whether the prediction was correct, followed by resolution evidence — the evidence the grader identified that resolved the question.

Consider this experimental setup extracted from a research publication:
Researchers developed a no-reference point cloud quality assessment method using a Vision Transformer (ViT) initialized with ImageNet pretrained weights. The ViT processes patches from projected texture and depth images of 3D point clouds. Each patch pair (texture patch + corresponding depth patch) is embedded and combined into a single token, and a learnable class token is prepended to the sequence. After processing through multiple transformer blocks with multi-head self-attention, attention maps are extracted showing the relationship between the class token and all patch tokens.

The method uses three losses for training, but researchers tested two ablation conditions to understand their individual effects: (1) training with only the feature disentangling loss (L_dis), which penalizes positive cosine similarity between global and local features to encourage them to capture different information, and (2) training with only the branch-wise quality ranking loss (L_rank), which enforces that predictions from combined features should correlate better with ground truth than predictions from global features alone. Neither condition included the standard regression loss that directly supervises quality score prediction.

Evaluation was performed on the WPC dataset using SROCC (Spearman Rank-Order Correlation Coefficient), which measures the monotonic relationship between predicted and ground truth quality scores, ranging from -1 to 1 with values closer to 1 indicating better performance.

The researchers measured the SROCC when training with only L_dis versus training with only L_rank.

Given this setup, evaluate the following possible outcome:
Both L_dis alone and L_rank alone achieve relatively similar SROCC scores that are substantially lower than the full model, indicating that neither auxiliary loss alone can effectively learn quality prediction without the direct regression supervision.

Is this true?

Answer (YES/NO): NO